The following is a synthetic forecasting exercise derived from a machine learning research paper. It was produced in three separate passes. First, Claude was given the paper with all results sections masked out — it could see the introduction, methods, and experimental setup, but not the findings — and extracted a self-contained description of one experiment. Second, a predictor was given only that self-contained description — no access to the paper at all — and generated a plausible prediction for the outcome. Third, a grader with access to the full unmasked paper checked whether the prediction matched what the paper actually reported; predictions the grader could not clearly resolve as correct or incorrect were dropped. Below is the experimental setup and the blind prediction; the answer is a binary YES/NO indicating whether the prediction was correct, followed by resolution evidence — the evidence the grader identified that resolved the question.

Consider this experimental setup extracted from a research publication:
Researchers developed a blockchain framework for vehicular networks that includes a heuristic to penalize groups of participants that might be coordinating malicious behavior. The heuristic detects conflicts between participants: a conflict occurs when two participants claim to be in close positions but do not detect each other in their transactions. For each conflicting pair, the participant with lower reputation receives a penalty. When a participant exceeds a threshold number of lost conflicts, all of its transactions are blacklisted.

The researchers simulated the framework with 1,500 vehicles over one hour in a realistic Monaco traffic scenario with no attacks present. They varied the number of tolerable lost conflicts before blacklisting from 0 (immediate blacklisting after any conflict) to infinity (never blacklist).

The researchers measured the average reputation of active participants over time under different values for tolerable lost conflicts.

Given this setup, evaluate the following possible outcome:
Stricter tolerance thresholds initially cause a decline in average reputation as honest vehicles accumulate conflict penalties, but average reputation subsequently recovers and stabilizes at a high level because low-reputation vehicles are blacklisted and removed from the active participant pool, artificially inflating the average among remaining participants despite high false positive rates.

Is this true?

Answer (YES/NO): NO